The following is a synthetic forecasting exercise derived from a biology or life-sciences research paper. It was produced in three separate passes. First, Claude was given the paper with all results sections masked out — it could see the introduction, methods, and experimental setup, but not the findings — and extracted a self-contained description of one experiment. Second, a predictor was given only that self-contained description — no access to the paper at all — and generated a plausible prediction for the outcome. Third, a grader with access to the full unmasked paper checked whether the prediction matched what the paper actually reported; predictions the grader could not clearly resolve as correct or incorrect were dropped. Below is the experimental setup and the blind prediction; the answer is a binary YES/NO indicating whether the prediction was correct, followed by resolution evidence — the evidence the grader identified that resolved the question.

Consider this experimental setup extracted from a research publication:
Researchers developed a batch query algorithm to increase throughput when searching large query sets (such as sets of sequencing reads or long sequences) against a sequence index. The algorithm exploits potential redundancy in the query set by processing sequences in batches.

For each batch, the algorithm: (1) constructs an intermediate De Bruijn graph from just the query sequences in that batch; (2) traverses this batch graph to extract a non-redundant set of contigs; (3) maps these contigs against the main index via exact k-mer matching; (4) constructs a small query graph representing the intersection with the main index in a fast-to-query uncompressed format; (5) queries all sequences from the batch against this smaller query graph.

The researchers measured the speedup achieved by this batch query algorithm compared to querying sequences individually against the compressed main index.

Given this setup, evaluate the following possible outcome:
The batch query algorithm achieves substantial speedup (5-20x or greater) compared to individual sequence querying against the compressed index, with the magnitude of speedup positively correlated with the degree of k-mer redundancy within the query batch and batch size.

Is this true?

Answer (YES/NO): YES